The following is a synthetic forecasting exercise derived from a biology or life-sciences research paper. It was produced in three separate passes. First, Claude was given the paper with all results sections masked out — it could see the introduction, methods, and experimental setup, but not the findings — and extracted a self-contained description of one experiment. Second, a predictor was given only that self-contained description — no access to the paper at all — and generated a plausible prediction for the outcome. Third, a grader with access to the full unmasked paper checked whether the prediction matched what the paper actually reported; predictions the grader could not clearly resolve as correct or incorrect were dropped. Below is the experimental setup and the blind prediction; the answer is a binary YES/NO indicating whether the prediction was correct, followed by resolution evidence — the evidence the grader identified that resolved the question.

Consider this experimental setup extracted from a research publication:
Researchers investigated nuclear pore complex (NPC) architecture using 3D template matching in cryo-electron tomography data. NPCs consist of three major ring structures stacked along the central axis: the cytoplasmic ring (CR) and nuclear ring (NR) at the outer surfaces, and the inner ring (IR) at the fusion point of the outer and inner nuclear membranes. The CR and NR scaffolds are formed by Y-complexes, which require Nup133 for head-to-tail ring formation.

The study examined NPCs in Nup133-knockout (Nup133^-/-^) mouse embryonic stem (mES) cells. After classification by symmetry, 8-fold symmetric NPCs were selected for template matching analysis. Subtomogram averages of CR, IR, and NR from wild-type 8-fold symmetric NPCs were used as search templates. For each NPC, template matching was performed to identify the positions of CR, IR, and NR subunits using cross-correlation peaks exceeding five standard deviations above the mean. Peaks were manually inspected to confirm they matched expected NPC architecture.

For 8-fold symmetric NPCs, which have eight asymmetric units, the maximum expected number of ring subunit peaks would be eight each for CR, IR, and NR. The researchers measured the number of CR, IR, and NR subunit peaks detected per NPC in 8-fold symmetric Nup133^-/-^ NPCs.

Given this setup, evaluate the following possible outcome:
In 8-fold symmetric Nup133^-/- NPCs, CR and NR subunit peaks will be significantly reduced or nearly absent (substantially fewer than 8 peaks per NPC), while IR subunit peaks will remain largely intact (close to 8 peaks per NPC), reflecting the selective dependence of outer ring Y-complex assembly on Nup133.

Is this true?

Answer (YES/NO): YES